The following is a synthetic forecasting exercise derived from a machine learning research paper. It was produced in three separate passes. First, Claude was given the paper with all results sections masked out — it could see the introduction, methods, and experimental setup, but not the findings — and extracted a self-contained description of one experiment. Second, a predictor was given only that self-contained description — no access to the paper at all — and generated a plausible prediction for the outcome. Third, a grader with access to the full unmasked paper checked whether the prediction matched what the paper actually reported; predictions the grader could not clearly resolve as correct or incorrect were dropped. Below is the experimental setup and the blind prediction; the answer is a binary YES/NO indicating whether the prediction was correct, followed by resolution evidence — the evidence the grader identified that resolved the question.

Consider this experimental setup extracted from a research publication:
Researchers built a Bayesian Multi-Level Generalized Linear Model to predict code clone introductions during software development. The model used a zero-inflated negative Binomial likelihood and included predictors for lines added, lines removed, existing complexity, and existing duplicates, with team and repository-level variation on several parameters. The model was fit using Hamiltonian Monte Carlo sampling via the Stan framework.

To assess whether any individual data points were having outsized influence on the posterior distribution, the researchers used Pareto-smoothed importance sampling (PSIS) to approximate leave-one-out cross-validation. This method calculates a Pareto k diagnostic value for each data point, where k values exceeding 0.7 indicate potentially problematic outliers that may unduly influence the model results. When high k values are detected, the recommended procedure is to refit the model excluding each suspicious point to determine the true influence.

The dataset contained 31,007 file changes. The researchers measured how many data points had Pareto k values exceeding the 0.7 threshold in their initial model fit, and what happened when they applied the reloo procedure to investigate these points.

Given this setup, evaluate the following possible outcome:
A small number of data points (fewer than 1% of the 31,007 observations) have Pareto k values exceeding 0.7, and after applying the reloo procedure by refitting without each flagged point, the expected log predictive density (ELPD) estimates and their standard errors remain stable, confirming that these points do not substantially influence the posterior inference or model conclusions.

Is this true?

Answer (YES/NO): NO